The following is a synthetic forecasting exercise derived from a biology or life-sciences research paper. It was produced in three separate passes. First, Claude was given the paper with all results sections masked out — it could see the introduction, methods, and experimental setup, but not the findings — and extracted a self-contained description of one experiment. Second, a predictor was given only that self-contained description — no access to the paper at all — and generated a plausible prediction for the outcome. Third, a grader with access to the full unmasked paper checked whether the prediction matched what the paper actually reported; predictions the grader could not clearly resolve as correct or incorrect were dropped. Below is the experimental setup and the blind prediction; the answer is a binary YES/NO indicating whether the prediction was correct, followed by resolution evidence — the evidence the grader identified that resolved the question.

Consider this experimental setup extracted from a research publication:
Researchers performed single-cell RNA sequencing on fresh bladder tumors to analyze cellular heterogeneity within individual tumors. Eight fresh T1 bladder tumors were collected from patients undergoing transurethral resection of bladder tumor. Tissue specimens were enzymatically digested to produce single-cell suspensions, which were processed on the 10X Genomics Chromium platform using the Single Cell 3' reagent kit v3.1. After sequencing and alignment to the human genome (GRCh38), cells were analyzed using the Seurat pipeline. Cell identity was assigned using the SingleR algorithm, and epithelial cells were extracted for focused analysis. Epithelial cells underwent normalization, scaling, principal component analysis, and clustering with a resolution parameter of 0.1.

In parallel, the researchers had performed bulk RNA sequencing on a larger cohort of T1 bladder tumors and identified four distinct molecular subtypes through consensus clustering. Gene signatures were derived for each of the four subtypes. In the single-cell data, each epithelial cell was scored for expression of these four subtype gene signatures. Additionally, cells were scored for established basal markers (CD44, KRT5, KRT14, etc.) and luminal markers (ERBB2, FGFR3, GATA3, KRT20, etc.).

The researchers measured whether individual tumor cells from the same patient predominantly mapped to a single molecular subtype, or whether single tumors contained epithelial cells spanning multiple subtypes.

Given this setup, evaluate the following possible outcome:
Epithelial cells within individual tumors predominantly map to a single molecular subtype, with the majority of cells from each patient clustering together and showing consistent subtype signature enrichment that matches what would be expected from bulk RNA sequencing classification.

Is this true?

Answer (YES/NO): YES